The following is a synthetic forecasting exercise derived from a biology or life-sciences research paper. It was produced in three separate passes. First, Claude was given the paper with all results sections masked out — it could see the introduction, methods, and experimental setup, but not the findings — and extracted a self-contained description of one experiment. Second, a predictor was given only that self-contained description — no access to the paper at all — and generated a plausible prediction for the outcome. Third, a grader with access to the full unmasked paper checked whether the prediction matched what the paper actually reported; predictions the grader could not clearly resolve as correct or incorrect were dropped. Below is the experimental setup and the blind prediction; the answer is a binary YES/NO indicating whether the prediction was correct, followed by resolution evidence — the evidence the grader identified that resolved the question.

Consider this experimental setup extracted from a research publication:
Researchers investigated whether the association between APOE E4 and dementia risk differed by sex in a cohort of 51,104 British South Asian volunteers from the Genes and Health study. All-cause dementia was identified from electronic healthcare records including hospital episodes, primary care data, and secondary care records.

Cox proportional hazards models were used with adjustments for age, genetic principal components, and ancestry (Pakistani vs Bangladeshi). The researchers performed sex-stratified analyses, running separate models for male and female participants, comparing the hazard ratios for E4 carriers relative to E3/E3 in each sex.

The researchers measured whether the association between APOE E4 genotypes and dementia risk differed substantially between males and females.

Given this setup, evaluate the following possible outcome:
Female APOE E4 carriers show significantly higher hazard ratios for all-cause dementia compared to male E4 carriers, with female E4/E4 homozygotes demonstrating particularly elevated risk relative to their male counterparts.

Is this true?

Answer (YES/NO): NO